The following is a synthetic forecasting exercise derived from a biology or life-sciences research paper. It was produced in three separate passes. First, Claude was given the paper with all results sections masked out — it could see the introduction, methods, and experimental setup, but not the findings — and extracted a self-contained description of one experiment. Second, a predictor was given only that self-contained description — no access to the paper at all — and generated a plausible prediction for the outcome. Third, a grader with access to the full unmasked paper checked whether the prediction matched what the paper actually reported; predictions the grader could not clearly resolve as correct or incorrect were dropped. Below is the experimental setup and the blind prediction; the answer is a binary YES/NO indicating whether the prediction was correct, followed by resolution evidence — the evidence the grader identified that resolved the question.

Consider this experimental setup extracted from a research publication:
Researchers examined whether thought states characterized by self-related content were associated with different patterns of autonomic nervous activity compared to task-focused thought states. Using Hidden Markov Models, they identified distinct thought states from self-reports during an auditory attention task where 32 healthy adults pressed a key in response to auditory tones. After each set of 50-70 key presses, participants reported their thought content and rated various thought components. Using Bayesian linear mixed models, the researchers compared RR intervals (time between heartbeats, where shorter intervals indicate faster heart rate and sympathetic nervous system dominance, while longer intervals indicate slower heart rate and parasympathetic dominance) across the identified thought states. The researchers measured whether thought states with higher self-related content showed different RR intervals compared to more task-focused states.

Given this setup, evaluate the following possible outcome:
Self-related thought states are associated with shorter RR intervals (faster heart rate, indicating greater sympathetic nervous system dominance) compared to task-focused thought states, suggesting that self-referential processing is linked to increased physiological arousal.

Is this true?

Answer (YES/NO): NO